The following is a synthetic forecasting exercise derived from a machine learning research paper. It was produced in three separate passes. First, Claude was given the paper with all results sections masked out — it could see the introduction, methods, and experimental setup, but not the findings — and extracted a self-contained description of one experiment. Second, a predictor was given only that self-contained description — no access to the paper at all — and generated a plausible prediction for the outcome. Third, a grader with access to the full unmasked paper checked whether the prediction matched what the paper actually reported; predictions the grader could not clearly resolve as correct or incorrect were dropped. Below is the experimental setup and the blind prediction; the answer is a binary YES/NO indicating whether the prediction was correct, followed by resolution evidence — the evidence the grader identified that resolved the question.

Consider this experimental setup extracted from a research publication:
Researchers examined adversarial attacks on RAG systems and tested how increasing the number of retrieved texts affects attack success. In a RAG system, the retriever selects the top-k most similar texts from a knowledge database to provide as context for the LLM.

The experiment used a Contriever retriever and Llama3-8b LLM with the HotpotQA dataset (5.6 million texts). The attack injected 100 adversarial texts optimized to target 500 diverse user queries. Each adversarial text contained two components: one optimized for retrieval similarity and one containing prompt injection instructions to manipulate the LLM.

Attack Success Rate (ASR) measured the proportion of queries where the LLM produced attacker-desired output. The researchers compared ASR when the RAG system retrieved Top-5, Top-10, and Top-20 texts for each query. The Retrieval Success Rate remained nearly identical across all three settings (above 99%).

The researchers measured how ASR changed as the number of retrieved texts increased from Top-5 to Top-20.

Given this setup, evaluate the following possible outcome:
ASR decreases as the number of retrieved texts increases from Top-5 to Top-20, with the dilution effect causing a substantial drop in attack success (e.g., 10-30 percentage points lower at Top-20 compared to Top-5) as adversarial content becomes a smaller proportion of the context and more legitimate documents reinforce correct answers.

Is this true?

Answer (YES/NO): NO